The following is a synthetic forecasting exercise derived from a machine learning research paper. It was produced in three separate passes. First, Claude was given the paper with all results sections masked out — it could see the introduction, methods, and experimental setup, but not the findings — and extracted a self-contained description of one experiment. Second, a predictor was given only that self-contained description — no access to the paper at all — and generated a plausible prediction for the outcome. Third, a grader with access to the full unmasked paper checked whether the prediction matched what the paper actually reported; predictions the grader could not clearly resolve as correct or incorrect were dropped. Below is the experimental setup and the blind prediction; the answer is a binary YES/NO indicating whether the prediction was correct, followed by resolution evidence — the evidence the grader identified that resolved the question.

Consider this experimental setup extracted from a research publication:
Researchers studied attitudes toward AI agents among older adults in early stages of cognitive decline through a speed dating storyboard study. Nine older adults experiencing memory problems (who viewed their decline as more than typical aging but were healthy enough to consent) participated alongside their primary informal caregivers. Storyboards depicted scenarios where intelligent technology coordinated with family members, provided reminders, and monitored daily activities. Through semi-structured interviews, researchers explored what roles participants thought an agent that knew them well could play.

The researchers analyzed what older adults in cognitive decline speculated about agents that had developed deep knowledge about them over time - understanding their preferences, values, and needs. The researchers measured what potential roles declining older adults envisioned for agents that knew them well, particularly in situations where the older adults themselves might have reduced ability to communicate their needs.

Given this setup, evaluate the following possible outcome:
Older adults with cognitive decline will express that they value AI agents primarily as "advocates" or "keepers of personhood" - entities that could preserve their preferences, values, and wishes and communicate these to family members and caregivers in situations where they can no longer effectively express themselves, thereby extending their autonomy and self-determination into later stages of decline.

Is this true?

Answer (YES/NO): YES